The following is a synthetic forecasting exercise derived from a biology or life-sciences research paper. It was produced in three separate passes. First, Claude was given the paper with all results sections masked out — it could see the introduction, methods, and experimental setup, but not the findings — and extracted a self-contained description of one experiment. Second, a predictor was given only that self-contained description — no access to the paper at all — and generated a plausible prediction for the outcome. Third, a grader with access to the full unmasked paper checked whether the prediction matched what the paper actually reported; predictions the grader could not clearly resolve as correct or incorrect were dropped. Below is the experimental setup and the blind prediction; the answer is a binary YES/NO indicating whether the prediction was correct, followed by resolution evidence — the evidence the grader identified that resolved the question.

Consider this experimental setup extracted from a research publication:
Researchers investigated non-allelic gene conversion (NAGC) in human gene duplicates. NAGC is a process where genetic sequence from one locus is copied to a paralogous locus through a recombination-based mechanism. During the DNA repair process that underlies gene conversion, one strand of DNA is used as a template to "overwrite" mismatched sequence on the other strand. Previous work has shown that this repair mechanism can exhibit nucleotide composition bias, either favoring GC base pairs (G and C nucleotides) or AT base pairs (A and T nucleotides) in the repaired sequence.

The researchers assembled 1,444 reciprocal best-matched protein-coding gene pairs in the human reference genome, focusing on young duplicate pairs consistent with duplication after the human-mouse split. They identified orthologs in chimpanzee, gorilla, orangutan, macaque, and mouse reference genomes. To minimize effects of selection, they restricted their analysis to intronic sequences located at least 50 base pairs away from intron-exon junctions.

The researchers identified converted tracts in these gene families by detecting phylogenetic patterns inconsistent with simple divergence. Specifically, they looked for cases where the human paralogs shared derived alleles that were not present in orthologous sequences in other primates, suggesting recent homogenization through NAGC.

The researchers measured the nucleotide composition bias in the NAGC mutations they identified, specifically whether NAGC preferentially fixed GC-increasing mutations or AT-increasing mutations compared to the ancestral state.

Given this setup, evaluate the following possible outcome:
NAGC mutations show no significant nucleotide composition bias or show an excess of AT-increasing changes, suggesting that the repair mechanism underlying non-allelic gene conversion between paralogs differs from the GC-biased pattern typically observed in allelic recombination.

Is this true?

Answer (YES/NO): NO